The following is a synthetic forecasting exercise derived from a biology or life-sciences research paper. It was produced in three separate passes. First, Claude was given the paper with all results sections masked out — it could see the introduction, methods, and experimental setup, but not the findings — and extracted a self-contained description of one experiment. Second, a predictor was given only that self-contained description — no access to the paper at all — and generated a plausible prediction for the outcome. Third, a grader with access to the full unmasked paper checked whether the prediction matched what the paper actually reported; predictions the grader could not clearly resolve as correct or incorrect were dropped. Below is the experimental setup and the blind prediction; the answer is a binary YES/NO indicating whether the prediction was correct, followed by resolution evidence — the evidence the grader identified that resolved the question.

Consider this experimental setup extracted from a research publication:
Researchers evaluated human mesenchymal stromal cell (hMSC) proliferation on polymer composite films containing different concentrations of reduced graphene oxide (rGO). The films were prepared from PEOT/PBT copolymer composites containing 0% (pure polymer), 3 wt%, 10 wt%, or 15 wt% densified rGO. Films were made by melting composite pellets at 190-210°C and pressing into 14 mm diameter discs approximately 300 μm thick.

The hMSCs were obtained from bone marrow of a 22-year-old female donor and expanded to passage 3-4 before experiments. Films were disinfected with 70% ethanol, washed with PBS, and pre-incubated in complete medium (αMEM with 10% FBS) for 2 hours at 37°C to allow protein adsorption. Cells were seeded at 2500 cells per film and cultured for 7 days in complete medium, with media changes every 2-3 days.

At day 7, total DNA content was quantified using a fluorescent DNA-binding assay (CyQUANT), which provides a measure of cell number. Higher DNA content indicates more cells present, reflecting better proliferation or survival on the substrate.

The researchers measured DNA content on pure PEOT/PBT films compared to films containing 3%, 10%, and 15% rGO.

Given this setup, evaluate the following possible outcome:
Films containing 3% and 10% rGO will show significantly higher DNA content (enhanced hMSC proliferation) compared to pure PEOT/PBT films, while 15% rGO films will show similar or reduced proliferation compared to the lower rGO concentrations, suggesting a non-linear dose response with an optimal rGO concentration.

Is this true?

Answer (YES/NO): NO